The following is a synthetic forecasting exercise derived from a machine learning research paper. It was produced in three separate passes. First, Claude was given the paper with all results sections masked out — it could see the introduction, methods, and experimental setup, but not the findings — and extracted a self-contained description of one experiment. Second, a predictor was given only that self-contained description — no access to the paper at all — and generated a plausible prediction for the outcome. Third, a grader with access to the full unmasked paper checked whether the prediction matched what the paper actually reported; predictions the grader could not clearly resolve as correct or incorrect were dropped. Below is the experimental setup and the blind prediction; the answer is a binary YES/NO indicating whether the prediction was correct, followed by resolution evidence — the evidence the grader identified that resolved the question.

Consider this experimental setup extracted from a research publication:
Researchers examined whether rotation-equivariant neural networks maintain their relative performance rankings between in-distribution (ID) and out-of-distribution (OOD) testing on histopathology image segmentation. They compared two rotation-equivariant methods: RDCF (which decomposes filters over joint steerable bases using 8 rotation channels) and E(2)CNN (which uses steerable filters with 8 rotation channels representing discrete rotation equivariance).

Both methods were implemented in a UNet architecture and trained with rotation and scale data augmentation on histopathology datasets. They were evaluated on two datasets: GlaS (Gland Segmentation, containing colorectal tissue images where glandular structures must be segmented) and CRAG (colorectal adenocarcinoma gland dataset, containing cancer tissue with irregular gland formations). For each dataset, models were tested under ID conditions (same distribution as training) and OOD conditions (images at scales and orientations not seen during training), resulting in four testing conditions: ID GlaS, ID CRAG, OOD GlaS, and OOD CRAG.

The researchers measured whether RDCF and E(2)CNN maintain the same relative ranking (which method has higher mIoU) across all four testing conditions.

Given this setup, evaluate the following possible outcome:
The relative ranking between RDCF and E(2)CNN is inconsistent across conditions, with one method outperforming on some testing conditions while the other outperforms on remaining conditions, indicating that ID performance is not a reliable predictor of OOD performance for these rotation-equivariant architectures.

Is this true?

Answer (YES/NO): NO